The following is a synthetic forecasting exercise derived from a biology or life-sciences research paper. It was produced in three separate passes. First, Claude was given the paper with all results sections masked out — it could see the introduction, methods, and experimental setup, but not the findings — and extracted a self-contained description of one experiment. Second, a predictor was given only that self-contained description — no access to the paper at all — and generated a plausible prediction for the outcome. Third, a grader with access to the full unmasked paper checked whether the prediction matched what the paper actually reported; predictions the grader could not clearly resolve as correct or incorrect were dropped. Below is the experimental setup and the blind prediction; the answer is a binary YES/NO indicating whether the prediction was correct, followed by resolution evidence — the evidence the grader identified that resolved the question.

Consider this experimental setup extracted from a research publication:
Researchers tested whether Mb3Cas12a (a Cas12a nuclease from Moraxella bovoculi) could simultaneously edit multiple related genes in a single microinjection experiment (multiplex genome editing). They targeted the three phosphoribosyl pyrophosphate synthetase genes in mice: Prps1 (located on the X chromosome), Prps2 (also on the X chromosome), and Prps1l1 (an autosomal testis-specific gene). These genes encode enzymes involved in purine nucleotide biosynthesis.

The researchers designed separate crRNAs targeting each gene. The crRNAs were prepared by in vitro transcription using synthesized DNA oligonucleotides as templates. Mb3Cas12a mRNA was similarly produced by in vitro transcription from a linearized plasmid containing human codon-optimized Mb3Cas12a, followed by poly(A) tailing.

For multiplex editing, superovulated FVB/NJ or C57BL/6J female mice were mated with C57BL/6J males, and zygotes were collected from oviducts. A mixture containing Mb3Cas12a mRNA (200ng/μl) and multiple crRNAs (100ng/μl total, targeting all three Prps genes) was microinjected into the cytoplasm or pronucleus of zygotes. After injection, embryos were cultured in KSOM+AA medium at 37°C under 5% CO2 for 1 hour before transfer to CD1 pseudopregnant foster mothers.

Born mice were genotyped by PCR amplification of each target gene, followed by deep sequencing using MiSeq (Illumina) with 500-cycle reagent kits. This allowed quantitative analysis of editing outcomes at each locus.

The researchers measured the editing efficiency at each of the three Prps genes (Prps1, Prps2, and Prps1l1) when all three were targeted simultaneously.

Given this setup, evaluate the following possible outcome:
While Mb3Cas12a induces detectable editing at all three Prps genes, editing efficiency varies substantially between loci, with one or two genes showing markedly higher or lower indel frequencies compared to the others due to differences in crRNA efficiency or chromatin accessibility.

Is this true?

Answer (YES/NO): YES